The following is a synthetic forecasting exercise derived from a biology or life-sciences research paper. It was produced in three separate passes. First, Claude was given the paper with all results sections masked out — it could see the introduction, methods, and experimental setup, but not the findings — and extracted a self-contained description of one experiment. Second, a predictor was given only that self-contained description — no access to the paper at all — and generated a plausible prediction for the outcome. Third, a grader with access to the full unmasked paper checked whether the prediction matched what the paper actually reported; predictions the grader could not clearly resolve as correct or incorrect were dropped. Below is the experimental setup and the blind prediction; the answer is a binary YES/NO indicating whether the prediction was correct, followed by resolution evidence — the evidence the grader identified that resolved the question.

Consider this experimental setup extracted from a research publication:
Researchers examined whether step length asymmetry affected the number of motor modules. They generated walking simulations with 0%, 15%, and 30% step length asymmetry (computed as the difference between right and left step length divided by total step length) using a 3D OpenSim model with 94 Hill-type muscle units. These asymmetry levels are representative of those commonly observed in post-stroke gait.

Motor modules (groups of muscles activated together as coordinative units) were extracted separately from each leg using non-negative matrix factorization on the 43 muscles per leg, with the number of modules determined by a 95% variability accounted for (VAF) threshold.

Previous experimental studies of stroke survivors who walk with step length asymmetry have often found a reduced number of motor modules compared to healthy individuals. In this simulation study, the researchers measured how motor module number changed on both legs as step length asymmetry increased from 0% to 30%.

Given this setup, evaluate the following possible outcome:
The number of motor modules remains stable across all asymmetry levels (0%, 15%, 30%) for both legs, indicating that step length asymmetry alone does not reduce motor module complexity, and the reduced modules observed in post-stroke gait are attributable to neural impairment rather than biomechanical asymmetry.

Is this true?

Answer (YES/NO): YES